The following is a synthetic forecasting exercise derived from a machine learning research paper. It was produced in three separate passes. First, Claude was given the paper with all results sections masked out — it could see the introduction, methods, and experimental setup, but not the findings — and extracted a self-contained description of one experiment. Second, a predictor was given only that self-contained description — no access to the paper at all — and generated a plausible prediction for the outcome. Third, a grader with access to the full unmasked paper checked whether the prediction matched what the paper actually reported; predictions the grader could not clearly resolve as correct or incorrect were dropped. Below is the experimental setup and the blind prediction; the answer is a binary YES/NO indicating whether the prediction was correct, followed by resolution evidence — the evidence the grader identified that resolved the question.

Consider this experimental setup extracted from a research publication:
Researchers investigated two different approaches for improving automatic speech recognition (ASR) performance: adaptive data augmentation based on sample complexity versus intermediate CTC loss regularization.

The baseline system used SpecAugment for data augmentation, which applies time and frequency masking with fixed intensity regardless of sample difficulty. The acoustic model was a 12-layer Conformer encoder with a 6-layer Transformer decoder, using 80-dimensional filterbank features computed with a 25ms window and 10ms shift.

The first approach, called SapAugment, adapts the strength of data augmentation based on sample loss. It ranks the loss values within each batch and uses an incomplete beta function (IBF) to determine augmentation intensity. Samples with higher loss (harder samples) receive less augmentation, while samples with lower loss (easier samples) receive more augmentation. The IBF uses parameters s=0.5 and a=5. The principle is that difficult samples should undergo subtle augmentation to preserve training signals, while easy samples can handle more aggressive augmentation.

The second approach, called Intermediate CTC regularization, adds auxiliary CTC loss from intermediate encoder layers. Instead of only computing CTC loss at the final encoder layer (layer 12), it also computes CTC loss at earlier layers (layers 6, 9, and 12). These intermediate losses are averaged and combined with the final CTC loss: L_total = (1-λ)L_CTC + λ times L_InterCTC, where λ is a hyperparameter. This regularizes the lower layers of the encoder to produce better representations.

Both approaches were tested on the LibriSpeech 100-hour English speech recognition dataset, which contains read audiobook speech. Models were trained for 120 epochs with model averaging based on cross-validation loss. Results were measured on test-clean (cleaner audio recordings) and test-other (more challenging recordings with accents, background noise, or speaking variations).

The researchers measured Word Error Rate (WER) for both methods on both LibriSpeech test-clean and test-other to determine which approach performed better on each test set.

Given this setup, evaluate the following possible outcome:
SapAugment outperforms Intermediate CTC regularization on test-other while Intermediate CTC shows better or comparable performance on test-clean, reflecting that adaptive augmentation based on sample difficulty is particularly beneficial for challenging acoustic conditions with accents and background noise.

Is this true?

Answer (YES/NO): YES